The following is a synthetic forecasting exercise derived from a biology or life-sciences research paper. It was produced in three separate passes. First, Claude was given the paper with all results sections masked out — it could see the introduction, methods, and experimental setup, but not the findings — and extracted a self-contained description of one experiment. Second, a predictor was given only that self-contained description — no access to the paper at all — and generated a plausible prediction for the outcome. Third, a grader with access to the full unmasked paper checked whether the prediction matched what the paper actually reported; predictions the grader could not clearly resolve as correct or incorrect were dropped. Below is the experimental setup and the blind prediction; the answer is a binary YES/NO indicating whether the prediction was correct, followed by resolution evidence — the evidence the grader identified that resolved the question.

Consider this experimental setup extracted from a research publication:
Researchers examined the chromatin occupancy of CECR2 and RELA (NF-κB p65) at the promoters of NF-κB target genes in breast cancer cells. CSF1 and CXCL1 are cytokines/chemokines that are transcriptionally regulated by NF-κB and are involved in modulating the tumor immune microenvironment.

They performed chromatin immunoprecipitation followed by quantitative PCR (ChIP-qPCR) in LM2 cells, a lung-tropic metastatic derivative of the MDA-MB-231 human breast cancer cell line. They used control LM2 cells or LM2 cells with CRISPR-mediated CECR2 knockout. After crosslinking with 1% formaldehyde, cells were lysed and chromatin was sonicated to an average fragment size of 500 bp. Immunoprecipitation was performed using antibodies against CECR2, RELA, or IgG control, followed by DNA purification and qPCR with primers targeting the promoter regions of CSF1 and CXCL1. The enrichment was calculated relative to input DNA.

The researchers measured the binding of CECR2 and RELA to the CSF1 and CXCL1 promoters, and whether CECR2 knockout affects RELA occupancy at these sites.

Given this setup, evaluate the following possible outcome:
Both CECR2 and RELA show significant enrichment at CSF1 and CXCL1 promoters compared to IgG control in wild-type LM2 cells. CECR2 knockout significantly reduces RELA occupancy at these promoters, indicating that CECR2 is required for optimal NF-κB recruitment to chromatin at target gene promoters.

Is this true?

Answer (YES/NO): NO